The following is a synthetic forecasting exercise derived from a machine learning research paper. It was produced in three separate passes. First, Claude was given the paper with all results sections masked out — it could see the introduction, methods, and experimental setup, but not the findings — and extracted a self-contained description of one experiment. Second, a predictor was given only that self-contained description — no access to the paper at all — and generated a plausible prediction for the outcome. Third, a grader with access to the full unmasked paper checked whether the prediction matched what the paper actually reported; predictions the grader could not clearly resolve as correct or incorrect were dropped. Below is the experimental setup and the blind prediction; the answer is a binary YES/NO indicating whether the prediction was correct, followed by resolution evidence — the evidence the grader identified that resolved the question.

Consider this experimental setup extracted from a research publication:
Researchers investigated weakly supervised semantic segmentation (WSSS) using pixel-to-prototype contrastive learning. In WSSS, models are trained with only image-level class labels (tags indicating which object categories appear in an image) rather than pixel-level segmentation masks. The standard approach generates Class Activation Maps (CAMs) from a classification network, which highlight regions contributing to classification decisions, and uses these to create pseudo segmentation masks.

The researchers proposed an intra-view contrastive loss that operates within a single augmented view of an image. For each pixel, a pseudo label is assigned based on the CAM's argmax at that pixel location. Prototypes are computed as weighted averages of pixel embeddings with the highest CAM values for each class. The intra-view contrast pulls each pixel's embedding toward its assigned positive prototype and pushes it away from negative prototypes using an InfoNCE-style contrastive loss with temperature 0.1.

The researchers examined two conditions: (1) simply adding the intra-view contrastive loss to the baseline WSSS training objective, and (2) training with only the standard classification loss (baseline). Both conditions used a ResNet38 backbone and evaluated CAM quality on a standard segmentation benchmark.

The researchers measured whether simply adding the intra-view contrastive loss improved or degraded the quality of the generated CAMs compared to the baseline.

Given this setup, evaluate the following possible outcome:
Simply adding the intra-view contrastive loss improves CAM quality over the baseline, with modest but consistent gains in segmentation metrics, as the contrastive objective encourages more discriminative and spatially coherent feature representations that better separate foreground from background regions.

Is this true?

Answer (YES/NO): NO